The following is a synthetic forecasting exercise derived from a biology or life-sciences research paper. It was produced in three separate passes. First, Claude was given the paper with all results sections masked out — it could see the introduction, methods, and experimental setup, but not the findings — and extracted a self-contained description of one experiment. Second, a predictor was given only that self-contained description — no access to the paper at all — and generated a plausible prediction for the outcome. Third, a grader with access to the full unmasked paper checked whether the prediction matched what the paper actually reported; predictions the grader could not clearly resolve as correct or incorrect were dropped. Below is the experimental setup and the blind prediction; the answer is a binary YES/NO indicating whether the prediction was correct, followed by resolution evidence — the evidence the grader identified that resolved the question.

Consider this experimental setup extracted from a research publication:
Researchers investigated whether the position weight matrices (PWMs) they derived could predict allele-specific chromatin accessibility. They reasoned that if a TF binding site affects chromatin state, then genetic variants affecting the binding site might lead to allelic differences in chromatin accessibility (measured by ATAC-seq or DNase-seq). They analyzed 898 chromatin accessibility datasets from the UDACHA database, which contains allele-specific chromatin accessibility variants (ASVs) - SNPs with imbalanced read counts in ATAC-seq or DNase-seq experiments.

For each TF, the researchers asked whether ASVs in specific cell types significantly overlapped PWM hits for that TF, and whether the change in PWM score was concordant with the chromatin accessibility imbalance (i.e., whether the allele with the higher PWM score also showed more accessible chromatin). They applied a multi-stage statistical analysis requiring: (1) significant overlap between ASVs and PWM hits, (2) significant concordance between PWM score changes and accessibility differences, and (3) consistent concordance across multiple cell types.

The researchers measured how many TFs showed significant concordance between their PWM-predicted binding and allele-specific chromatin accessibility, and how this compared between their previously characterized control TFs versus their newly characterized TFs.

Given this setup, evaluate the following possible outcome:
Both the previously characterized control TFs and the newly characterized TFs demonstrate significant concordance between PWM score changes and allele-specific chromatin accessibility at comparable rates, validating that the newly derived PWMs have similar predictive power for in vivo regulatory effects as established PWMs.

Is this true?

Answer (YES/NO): NO